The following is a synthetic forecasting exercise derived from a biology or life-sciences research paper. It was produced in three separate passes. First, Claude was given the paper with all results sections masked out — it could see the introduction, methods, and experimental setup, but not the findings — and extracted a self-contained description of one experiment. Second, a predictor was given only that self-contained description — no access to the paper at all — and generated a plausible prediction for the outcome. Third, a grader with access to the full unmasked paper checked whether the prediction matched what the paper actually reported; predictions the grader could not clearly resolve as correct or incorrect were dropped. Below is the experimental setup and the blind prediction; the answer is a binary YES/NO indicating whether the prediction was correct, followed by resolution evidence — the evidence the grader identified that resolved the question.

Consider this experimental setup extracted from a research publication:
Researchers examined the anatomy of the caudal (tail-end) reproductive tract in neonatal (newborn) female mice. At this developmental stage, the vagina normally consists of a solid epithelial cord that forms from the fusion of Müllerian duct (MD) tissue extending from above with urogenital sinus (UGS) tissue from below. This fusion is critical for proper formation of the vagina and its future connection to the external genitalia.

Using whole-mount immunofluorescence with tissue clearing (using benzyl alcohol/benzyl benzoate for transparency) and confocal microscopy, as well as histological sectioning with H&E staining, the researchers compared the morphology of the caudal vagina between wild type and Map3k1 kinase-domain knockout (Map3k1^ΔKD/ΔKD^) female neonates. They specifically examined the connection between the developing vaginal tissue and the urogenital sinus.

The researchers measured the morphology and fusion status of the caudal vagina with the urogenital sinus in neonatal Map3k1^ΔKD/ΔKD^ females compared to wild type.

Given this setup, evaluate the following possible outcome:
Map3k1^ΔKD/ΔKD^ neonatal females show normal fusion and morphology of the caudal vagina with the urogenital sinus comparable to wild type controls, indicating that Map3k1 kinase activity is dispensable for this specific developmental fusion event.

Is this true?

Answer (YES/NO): NO